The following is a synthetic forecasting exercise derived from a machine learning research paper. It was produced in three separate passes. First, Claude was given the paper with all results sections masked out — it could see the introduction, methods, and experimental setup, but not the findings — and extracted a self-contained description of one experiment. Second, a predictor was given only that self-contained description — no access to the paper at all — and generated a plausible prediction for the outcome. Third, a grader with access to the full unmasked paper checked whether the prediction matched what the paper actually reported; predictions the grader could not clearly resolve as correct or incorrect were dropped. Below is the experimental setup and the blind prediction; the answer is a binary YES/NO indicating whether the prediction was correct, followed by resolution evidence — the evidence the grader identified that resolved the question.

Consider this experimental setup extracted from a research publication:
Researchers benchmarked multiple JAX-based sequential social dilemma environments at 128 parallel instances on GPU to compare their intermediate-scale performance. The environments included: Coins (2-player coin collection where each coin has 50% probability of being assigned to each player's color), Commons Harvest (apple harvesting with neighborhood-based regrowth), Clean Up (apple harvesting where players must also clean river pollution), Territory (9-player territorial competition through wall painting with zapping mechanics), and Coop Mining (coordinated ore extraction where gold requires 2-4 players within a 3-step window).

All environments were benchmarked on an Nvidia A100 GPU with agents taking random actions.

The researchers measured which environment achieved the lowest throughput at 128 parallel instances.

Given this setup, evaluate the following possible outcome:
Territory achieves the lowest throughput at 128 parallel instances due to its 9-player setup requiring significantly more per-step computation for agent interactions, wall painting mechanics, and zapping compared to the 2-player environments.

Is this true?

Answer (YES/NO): YES